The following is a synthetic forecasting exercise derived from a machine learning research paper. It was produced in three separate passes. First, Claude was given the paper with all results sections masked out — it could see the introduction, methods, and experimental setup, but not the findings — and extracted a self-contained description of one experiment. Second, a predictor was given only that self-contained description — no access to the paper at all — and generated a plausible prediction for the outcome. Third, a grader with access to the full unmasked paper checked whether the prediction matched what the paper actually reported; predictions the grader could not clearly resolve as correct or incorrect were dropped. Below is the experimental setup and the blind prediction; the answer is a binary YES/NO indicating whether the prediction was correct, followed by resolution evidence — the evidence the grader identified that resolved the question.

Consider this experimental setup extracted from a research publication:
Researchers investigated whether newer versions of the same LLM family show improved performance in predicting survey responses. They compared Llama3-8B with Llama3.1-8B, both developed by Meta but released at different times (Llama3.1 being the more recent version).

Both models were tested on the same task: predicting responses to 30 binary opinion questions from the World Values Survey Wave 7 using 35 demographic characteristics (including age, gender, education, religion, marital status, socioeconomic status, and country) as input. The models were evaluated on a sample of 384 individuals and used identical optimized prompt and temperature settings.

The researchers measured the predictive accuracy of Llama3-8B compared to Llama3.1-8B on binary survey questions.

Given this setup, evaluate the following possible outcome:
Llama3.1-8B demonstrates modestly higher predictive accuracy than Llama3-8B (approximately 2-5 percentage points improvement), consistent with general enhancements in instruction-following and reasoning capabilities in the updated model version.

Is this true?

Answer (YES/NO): NO